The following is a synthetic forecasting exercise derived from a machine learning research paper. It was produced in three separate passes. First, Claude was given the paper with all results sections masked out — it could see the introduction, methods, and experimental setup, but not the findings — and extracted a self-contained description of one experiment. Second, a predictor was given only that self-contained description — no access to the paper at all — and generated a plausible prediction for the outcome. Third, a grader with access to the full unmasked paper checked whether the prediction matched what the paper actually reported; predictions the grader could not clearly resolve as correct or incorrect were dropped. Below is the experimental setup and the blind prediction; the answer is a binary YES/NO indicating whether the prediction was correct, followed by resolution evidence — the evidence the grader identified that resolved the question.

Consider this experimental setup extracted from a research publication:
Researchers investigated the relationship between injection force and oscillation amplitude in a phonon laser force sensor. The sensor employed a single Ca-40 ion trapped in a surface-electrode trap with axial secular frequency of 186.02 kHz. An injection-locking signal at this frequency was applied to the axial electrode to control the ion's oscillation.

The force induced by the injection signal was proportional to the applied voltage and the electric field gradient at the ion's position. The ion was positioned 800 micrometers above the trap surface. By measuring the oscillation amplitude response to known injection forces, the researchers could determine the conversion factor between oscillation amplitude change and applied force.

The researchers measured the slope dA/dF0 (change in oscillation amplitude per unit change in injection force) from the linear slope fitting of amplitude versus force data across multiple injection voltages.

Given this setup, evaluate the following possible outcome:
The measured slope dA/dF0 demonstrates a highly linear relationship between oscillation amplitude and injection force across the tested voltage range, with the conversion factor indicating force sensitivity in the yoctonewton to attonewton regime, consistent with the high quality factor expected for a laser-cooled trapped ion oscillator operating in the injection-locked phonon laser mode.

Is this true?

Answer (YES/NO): YES